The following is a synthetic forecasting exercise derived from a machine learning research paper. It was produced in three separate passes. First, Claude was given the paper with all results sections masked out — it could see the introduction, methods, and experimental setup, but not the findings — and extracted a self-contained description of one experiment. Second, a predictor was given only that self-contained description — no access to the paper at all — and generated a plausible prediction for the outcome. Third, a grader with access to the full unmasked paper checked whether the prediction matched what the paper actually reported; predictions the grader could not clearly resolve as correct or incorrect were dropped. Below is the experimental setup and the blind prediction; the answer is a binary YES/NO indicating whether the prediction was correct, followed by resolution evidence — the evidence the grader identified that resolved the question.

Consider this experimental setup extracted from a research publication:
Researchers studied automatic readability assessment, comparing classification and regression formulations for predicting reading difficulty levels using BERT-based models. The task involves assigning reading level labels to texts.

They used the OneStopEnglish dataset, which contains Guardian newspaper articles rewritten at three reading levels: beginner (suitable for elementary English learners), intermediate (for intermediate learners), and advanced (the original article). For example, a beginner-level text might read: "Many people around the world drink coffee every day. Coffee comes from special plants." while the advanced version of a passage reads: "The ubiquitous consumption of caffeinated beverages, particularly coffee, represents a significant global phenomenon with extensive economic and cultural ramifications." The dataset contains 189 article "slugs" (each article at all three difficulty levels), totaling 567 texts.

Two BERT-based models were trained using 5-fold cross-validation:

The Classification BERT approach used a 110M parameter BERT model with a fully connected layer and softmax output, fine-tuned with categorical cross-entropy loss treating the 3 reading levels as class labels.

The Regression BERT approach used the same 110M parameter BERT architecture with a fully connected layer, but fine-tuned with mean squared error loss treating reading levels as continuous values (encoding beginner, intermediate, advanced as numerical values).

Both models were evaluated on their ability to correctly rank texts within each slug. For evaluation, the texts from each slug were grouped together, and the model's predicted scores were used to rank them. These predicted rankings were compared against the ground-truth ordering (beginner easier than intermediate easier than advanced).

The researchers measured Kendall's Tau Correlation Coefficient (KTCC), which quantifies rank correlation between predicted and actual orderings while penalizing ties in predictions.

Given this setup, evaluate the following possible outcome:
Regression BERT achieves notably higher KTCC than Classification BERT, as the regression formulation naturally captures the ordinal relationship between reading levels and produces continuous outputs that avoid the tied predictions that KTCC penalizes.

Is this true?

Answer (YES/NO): YES